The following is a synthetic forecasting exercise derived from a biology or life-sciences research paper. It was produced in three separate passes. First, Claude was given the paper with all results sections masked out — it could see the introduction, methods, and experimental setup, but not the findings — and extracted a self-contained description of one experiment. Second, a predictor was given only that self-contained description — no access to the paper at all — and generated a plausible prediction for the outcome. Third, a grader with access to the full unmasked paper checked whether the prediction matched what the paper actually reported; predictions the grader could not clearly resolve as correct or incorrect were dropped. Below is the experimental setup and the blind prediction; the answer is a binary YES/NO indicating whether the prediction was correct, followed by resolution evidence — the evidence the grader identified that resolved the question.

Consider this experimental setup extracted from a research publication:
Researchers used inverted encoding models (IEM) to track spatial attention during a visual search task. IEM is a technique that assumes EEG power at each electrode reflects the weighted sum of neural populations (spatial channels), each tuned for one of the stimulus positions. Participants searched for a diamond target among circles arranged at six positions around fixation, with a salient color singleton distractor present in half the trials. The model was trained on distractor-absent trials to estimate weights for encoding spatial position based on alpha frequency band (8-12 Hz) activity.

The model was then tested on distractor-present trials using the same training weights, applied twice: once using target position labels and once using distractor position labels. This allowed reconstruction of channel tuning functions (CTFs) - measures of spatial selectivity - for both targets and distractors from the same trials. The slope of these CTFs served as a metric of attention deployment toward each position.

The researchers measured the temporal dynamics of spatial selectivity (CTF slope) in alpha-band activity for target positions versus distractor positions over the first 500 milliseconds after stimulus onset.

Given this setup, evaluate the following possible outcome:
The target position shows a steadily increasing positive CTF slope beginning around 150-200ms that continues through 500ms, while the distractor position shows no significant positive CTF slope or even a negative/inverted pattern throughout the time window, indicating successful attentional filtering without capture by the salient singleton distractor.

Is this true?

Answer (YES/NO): NO